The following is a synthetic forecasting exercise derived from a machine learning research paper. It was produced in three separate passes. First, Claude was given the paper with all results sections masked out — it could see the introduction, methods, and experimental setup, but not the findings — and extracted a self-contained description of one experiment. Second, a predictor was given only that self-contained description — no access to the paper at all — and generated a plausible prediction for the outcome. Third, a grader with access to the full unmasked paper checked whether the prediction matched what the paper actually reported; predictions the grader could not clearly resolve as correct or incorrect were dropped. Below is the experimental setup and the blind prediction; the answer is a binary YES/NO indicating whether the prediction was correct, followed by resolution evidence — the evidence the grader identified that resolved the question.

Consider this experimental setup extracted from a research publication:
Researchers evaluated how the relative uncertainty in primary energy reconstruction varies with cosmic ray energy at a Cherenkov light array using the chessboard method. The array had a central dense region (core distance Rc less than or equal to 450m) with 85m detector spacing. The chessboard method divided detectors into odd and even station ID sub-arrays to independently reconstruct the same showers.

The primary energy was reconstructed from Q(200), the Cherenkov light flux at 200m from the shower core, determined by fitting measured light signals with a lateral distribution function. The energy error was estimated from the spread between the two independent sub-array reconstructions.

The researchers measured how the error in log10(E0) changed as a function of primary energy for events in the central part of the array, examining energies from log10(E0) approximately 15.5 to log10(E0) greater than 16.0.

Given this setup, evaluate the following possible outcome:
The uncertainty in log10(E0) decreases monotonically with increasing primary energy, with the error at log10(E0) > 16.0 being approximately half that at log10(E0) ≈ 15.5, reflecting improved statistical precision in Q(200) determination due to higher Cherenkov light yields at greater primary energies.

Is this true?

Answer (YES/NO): NO